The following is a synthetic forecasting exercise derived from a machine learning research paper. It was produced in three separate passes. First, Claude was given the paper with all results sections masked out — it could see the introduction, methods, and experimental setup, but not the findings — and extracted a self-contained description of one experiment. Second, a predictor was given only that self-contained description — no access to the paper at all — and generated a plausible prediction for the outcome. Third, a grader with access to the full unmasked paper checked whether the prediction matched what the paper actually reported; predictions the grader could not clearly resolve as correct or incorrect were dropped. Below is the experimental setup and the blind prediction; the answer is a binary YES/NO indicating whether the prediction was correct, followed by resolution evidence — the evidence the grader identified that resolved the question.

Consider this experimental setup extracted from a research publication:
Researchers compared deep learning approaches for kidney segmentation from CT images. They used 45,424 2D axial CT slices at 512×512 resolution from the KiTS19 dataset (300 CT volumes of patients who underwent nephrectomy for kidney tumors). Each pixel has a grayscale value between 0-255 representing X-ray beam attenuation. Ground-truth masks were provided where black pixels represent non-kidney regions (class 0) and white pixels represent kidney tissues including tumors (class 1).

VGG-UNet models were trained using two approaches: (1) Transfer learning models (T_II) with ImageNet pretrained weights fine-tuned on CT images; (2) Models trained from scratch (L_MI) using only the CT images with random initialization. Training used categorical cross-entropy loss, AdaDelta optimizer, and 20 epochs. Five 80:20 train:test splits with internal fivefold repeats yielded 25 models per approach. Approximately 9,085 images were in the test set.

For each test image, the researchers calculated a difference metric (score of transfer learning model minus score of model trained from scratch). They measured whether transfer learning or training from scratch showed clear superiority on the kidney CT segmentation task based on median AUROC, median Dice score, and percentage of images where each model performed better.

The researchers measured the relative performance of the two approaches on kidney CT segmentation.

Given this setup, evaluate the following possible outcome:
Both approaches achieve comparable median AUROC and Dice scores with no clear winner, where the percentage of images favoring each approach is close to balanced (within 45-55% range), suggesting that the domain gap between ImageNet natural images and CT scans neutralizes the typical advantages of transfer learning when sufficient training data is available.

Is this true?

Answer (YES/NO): NO